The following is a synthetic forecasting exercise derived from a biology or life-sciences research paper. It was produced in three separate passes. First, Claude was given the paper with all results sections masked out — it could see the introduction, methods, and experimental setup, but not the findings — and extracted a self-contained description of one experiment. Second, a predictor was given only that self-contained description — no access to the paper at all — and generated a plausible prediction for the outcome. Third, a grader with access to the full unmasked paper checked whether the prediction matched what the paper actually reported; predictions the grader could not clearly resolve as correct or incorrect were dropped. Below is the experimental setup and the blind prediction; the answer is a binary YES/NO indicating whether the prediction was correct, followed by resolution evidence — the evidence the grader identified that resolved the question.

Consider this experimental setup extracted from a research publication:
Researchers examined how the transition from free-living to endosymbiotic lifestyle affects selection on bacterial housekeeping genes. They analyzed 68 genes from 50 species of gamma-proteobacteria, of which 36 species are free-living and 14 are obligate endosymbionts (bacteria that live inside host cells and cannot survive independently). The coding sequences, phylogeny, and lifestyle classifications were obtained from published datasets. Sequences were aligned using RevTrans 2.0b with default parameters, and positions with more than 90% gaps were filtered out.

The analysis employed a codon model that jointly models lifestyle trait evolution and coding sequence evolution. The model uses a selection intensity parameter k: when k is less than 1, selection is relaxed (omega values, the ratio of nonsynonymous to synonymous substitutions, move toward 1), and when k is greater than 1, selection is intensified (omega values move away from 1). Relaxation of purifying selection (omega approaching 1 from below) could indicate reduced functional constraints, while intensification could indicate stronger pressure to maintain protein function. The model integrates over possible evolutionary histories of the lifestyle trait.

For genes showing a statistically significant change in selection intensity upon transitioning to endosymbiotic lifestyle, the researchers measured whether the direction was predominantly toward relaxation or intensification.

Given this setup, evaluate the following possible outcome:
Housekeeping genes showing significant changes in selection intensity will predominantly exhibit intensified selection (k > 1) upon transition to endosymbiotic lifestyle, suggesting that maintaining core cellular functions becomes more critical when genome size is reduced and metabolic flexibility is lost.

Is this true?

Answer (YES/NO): NO